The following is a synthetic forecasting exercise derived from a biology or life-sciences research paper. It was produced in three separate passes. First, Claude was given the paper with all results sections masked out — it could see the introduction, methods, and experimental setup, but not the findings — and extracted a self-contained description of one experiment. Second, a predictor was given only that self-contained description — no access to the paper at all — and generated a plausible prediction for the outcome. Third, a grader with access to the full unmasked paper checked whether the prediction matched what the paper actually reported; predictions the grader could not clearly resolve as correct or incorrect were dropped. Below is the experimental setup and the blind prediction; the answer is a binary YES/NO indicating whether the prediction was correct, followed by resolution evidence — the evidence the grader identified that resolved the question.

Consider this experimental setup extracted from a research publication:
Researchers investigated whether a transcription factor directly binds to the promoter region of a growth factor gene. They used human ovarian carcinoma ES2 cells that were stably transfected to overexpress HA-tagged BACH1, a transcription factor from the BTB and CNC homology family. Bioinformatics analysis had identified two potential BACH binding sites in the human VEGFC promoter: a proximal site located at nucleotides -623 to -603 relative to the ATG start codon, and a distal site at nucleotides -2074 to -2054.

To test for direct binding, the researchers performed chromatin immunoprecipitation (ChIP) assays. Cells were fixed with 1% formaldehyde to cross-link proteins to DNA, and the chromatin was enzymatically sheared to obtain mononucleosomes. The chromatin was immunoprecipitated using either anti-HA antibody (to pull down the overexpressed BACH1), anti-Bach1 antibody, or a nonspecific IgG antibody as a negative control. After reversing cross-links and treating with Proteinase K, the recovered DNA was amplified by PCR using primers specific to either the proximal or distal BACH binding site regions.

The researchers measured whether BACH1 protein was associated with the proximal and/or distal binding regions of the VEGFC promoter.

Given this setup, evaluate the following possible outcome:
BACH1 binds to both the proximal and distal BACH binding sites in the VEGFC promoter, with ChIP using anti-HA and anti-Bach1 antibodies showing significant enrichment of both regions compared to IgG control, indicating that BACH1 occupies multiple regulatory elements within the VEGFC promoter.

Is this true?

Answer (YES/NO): YES